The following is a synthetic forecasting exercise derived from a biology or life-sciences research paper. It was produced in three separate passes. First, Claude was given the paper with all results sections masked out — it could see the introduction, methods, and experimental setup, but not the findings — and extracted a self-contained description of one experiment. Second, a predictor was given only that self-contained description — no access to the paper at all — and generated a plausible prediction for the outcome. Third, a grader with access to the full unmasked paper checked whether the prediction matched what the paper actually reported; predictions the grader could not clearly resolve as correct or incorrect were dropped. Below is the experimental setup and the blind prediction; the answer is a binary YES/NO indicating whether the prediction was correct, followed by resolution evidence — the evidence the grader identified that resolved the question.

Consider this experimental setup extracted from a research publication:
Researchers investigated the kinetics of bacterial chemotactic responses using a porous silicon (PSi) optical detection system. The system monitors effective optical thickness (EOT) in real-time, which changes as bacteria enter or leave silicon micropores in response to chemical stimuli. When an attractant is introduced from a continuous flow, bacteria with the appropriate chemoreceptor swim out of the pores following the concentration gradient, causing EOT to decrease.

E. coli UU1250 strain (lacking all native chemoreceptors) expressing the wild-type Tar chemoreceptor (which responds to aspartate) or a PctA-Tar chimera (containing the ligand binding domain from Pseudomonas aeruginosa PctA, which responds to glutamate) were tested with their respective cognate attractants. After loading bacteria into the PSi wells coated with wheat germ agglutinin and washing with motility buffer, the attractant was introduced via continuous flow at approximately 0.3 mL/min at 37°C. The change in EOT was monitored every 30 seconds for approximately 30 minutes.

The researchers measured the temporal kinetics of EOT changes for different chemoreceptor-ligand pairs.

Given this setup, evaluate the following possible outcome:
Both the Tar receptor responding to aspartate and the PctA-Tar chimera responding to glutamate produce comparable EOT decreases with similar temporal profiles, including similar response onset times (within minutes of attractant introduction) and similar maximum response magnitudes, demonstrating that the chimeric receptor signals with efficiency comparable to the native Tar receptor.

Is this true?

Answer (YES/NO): NO